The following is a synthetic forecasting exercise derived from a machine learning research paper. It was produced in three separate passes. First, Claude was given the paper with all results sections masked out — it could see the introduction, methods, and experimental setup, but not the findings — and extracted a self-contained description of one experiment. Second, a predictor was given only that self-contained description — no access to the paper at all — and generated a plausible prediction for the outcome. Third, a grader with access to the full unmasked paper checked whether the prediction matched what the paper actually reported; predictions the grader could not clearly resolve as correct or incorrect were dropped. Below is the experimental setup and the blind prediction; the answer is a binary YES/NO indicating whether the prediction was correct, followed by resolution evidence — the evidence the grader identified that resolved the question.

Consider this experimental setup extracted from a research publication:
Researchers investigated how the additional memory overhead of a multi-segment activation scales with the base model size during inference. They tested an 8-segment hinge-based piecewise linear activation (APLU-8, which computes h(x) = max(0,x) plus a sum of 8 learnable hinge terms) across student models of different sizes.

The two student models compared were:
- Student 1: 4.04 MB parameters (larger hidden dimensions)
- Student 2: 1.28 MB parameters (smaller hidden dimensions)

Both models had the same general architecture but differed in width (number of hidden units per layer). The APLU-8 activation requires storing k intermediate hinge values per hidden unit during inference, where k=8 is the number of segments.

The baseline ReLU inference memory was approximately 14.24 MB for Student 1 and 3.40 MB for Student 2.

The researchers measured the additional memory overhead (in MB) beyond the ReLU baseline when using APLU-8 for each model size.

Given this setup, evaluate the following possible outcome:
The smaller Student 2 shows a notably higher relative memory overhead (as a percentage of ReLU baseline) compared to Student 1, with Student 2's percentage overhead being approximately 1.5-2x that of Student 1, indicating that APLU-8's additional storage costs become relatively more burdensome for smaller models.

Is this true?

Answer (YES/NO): NO